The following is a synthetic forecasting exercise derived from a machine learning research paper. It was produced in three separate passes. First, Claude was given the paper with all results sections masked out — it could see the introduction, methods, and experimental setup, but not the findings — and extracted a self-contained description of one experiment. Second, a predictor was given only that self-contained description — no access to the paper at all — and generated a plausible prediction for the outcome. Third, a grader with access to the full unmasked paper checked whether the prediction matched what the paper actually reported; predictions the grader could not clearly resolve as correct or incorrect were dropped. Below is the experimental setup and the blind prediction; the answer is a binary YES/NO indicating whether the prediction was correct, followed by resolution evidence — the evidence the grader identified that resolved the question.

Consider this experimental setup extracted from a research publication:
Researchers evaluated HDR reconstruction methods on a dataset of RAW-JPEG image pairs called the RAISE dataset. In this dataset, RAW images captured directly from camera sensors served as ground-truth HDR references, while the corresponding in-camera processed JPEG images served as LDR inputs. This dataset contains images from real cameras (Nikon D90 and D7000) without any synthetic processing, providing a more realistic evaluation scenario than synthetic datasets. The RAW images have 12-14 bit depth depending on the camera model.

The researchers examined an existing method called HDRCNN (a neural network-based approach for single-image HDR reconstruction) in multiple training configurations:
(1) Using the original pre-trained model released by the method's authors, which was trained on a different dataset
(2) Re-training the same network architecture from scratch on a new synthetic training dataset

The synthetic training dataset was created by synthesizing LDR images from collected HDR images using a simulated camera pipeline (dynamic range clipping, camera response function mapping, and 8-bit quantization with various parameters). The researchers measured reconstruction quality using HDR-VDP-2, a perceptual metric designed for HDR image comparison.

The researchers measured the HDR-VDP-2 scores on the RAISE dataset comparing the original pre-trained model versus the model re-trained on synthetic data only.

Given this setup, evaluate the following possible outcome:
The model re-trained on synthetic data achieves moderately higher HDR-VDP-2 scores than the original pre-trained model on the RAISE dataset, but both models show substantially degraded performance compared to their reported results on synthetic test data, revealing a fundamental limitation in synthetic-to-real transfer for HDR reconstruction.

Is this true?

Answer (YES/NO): NO